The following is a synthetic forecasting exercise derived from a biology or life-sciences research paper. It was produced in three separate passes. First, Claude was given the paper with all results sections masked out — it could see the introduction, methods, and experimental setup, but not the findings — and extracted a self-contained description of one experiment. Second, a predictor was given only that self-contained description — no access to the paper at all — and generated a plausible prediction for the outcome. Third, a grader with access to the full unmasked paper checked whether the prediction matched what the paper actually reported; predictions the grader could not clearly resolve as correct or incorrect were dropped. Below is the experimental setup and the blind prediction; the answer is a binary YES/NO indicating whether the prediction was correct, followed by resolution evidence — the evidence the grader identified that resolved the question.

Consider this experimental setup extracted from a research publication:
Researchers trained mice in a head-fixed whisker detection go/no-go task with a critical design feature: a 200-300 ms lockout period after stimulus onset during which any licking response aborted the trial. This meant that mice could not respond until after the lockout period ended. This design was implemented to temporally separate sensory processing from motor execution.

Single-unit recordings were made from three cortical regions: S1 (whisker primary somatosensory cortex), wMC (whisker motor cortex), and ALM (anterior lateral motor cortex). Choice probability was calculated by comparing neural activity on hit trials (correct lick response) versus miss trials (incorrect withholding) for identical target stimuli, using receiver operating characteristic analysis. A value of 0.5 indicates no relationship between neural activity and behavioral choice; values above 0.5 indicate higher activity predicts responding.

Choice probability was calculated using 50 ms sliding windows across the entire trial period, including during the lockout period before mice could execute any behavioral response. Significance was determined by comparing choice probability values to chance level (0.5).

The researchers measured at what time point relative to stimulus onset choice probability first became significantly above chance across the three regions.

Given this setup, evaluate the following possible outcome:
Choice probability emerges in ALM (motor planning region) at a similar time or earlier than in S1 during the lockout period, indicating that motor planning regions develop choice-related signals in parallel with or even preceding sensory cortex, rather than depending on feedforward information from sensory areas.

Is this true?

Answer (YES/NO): NO